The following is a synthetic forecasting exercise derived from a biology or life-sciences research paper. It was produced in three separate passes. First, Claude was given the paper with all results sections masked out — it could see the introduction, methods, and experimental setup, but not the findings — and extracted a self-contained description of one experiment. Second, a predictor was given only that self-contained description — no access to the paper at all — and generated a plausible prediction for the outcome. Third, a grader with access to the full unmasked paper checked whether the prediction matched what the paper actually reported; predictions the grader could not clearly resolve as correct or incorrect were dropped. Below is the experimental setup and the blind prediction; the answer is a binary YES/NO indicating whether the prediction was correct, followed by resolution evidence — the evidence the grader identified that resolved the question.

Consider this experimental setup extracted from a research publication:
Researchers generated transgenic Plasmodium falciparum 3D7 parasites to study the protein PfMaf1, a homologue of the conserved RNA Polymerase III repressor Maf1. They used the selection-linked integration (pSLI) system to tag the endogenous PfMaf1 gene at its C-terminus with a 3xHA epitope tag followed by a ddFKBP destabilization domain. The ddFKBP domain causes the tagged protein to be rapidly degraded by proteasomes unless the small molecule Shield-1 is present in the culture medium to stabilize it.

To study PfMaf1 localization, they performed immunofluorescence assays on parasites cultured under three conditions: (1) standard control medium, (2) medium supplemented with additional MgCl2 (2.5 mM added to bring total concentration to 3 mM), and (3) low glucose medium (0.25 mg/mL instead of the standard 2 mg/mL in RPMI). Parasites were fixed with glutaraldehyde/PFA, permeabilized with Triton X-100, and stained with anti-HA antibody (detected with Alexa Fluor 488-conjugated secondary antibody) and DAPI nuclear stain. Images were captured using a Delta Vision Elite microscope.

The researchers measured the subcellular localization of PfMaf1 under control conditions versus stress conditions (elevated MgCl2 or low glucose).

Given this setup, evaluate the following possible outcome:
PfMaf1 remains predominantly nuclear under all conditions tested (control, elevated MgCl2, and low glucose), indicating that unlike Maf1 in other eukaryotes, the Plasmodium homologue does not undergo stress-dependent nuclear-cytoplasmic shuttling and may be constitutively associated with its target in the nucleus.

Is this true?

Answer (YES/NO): NO